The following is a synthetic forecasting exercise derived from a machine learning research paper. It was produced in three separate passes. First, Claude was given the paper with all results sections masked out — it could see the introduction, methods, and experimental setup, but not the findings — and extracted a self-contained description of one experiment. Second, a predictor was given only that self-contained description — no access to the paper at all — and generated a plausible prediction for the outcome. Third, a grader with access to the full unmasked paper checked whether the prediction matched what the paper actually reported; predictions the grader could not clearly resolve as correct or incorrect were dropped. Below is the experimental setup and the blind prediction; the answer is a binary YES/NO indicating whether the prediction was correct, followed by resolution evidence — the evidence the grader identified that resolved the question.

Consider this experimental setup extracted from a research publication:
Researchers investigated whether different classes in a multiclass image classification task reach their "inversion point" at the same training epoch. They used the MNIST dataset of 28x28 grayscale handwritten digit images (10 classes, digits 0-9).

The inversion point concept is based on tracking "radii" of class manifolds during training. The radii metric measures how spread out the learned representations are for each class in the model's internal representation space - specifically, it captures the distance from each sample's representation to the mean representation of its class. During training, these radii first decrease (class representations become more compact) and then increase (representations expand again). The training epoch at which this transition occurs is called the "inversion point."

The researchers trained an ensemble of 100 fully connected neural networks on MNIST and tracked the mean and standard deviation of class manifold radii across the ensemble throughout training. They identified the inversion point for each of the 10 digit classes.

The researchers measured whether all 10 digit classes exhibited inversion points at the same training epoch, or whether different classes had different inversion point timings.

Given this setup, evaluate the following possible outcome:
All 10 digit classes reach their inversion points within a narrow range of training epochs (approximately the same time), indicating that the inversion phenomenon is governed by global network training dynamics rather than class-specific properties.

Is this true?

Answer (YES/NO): NO